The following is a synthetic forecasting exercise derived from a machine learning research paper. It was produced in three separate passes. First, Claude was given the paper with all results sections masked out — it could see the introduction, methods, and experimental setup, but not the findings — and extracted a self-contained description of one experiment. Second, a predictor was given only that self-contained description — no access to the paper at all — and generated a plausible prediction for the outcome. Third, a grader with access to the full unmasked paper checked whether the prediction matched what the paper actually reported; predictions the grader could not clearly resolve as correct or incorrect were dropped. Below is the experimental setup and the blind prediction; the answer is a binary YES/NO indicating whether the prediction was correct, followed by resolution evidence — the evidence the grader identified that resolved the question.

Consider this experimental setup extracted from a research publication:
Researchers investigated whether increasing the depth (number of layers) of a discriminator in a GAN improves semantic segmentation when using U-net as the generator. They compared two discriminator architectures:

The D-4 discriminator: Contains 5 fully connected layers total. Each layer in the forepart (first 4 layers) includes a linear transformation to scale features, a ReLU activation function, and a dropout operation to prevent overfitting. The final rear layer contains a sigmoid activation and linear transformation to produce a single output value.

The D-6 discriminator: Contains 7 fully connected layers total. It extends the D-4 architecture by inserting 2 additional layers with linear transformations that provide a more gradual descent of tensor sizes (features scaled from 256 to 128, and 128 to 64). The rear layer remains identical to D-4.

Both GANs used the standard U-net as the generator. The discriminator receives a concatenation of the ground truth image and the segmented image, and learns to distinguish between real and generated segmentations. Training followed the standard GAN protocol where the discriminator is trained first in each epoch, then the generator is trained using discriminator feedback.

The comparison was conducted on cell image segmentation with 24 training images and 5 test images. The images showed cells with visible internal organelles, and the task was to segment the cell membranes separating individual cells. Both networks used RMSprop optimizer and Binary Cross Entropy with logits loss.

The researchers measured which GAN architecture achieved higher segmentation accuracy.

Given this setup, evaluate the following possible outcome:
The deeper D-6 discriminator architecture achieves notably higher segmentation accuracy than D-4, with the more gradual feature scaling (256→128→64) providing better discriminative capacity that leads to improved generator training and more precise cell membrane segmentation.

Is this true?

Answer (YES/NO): NO